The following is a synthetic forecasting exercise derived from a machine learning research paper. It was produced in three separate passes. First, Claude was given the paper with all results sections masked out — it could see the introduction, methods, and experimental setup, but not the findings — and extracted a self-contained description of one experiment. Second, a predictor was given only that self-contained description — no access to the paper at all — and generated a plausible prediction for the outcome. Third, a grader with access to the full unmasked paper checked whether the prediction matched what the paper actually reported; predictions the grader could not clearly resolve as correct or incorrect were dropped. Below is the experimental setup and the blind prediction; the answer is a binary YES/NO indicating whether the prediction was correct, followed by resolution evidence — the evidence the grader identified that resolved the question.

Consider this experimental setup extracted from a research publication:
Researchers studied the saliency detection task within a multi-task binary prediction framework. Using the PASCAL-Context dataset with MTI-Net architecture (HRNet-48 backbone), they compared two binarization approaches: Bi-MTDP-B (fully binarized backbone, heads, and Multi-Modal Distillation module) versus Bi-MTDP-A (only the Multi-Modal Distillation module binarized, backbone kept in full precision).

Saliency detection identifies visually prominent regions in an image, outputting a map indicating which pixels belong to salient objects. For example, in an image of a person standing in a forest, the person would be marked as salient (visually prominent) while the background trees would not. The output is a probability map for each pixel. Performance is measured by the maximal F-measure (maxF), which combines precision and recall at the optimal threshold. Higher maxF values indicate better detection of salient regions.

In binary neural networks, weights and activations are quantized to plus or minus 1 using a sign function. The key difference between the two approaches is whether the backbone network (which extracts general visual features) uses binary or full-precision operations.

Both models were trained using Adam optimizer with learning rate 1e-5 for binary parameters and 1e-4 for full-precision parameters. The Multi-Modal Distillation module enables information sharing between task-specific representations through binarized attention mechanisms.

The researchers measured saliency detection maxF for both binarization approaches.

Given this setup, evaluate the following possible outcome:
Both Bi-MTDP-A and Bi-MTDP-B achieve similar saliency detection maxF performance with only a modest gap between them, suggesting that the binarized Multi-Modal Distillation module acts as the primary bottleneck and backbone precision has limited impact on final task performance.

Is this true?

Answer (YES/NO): NO